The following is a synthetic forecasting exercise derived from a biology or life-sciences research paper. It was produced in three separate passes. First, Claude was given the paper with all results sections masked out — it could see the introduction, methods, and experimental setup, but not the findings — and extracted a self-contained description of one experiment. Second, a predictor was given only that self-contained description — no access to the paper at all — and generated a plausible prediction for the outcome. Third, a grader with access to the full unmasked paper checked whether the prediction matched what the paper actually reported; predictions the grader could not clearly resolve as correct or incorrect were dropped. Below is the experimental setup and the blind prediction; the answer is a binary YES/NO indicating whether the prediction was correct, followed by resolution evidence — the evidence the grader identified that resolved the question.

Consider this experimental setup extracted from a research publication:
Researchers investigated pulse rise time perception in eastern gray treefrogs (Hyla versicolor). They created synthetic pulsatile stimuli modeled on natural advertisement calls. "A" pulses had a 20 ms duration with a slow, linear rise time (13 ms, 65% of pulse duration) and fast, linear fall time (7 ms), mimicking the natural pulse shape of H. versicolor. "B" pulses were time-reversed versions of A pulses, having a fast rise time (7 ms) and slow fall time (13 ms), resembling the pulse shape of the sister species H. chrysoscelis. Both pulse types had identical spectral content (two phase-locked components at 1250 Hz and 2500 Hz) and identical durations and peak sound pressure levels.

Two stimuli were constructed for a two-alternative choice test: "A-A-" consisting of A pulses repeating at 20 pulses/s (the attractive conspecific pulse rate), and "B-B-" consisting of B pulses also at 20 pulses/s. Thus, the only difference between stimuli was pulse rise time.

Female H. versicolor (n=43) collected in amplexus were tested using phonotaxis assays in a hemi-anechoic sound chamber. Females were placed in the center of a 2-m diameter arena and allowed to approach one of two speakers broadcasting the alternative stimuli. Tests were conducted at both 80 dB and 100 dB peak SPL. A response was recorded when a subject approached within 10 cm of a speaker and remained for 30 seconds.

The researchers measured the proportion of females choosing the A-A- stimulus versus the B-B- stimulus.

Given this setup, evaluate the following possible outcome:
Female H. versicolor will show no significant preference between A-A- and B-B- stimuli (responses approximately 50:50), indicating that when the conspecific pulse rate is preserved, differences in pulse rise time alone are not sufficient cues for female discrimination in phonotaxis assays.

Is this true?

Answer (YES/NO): NO